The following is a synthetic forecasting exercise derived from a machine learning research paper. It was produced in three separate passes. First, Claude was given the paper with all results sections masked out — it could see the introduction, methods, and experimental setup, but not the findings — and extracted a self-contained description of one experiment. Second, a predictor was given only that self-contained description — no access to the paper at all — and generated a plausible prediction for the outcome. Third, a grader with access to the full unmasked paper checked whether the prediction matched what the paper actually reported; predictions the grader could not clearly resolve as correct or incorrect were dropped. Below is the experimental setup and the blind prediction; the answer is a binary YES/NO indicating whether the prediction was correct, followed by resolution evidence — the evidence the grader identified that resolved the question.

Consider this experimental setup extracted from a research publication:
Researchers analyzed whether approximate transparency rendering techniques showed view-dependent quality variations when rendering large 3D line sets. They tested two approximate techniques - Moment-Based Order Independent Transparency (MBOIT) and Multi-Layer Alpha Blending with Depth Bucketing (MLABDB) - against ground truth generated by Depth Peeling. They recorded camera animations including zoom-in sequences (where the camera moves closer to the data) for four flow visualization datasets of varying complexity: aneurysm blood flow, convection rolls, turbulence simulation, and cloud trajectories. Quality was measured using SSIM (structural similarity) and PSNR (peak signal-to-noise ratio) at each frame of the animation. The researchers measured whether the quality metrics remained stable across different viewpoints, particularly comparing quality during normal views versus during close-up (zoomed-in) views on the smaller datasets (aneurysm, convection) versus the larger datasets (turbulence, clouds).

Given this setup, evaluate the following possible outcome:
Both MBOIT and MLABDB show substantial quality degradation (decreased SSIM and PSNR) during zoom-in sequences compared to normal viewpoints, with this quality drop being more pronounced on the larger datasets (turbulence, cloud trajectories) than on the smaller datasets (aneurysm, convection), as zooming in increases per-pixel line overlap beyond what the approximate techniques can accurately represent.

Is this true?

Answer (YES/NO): YES